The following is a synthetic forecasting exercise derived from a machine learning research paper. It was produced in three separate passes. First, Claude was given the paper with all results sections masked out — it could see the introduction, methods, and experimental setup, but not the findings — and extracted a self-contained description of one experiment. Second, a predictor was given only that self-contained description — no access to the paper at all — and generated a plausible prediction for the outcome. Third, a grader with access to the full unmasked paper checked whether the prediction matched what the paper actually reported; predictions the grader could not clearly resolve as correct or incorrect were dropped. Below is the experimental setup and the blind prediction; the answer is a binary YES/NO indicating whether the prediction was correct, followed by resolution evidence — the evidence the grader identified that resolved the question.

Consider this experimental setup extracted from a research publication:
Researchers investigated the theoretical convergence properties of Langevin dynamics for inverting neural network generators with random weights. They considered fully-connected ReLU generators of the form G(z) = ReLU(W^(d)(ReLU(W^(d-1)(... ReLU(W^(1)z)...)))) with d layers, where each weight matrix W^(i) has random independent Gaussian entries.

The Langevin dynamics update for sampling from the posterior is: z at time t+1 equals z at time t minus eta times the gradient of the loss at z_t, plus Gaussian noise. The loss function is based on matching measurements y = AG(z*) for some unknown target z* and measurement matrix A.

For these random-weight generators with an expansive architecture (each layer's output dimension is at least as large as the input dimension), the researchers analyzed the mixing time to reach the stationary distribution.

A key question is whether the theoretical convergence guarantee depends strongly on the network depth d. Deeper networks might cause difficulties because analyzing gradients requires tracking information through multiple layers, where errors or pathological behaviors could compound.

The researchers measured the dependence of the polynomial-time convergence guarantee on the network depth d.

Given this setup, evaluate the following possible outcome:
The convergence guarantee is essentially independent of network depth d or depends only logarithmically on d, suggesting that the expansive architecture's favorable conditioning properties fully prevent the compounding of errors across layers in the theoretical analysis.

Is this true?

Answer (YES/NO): YES